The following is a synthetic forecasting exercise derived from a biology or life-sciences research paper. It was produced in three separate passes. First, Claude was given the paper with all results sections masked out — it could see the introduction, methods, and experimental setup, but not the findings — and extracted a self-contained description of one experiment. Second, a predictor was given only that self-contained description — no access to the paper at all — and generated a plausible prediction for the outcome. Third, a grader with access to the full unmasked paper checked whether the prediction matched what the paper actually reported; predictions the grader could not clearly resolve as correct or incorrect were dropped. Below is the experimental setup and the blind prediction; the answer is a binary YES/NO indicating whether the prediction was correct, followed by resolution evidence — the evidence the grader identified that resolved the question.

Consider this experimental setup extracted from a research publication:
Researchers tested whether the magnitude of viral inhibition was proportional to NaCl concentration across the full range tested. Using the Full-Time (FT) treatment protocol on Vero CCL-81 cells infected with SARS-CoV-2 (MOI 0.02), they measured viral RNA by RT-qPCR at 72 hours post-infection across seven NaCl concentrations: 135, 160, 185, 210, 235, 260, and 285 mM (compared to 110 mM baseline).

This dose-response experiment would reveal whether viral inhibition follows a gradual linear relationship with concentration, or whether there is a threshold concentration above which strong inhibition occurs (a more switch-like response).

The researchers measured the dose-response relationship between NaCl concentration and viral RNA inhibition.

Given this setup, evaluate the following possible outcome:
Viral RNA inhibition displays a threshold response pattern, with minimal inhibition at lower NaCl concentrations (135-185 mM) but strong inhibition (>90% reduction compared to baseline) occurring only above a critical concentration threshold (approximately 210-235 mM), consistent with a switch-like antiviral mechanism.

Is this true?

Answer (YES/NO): NO